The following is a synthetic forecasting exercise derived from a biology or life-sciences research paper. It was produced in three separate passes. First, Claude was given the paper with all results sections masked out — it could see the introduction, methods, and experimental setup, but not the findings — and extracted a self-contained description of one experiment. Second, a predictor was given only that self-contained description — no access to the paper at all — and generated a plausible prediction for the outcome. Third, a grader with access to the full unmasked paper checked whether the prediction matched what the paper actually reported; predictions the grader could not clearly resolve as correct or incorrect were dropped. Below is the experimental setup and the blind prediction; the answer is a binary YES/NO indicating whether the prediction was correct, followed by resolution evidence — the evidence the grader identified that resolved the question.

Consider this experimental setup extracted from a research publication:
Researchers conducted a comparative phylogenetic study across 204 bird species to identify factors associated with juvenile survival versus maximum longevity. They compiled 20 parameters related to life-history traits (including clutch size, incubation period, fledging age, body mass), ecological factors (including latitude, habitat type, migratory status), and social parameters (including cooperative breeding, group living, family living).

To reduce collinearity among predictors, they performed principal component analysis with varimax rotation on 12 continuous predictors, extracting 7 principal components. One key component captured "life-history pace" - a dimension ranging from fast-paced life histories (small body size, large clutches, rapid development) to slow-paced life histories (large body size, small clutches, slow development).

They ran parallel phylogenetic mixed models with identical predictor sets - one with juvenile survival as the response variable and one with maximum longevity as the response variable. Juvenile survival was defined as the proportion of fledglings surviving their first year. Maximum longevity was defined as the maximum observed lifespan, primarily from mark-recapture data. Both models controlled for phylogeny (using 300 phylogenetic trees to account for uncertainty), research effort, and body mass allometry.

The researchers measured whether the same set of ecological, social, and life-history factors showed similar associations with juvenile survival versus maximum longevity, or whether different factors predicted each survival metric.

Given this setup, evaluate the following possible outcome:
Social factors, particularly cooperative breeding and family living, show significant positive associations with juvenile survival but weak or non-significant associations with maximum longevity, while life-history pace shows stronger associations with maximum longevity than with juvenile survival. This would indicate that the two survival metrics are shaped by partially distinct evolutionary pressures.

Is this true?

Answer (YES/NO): NO